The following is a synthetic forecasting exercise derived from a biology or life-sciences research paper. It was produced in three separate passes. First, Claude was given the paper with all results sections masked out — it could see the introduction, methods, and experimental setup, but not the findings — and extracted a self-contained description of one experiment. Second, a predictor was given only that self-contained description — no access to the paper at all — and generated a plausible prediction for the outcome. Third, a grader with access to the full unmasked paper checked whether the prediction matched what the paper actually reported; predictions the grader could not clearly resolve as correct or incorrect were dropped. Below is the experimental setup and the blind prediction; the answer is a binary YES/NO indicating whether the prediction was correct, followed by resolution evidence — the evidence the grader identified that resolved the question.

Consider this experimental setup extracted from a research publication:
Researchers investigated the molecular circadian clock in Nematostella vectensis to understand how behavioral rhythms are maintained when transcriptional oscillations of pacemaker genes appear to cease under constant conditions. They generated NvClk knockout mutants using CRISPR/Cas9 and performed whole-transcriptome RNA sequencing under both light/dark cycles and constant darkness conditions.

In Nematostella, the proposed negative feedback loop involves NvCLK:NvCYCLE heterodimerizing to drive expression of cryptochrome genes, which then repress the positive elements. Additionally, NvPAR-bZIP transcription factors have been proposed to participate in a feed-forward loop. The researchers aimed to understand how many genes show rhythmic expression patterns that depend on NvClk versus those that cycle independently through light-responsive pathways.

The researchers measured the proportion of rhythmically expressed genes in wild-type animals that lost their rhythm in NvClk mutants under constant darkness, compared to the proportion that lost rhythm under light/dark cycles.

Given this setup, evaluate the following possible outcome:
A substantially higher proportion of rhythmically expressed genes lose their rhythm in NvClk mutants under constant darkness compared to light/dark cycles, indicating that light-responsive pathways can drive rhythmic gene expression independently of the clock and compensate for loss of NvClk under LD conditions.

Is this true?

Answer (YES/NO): YES